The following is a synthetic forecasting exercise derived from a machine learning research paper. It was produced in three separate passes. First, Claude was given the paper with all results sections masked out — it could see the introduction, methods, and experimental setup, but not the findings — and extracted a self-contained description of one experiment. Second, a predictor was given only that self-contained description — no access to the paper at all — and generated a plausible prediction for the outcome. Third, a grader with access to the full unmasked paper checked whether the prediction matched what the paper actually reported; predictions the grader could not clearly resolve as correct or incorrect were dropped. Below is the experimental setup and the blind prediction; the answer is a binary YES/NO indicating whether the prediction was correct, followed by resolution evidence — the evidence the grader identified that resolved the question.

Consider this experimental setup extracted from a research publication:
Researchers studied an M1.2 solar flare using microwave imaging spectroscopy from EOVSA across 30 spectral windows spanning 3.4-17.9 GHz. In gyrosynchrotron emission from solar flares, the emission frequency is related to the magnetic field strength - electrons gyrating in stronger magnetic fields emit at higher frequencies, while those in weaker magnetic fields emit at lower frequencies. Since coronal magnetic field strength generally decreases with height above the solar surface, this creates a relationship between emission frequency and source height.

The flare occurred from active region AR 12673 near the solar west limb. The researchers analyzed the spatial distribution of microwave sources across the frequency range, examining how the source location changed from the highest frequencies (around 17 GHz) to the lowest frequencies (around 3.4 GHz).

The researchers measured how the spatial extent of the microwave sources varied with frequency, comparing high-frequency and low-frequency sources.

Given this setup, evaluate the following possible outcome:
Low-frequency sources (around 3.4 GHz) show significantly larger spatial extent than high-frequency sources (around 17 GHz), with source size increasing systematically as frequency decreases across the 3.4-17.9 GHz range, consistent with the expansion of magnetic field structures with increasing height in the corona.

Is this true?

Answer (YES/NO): YES